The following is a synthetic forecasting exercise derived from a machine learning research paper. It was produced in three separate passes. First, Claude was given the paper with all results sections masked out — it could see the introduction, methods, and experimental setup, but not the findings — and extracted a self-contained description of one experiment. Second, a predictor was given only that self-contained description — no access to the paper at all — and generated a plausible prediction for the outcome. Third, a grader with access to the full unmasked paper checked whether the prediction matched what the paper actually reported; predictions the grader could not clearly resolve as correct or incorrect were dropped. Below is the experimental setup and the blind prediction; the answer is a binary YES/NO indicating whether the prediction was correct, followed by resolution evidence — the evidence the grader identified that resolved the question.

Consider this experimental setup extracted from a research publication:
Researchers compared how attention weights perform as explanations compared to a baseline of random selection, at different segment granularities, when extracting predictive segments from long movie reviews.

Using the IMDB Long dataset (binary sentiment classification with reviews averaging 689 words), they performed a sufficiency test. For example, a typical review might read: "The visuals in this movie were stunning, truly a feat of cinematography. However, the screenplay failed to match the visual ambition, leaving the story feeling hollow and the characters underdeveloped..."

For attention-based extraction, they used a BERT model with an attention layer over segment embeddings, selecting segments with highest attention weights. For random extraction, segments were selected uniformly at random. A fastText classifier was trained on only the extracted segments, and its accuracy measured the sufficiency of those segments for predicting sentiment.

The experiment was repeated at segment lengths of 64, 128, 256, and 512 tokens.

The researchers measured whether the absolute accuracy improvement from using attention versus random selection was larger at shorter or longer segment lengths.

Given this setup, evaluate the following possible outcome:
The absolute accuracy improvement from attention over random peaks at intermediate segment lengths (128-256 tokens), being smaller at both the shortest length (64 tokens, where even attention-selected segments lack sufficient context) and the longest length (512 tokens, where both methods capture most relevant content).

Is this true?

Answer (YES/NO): NO